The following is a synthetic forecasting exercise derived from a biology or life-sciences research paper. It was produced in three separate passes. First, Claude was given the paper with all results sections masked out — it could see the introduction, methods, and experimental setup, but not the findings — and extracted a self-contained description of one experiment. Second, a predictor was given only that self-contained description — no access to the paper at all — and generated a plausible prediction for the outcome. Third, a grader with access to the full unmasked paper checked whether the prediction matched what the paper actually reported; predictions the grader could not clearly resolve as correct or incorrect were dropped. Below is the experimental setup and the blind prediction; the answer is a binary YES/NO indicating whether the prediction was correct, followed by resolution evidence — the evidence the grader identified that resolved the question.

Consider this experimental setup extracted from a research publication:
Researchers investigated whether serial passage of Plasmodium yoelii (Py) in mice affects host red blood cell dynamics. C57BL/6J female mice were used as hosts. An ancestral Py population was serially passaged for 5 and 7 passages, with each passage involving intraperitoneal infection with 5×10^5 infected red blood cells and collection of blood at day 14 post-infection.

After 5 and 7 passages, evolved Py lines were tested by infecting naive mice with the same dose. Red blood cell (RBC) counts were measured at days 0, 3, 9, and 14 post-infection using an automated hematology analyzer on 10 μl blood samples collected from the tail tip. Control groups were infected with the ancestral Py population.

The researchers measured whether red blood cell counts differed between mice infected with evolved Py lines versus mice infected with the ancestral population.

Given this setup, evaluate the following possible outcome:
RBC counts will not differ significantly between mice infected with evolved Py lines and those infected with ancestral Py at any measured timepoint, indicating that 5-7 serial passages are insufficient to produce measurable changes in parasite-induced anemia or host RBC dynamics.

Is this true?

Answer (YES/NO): NO